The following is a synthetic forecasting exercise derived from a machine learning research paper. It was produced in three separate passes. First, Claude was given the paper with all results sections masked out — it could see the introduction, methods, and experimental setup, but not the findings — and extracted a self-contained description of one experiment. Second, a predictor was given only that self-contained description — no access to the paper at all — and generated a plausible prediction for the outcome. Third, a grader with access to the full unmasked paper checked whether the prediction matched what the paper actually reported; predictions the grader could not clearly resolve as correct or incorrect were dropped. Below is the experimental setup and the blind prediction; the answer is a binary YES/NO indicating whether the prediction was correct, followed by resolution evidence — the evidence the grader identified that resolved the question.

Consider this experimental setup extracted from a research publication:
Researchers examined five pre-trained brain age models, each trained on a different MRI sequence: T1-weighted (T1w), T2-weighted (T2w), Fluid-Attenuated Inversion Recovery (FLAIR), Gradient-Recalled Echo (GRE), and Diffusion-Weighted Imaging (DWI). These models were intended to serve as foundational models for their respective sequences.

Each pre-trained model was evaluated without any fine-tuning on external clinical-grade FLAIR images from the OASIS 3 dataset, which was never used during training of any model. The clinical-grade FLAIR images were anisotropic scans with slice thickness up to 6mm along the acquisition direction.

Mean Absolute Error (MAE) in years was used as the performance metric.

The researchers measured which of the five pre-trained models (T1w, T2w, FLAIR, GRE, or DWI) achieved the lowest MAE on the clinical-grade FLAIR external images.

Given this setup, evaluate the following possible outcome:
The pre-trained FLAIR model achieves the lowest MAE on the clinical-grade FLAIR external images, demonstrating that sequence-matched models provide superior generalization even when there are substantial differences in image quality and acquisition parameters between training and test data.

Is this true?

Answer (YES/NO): NO